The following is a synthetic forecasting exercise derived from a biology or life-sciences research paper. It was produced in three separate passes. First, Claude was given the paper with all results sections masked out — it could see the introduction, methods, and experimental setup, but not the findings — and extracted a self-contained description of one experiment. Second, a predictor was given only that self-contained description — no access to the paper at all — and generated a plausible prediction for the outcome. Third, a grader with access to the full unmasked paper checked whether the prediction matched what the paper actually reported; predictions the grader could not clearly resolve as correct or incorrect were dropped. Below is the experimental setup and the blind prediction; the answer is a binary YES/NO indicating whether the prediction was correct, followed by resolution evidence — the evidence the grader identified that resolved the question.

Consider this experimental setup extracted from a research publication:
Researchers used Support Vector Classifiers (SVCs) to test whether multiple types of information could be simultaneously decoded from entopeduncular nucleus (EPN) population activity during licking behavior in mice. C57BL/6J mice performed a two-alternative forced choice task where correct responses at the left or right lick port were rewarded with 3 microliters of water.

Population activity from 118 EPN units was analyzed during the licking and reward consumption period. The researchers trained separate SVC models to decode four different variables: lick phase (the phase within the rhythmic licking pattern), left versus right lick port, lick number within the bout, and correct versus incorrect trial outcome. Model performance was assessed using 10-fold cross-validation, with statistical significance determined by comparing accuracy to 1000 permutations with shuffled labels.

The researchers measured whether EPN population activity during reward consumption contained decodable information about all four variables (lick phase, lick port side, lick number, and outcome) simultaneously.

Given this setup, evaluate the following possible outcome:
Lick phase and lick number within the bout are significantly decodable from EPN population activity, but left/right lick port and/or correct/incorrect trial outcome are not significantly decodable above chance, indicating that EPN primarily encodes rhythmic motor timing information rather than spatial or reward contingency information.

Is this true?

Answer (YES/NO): NO